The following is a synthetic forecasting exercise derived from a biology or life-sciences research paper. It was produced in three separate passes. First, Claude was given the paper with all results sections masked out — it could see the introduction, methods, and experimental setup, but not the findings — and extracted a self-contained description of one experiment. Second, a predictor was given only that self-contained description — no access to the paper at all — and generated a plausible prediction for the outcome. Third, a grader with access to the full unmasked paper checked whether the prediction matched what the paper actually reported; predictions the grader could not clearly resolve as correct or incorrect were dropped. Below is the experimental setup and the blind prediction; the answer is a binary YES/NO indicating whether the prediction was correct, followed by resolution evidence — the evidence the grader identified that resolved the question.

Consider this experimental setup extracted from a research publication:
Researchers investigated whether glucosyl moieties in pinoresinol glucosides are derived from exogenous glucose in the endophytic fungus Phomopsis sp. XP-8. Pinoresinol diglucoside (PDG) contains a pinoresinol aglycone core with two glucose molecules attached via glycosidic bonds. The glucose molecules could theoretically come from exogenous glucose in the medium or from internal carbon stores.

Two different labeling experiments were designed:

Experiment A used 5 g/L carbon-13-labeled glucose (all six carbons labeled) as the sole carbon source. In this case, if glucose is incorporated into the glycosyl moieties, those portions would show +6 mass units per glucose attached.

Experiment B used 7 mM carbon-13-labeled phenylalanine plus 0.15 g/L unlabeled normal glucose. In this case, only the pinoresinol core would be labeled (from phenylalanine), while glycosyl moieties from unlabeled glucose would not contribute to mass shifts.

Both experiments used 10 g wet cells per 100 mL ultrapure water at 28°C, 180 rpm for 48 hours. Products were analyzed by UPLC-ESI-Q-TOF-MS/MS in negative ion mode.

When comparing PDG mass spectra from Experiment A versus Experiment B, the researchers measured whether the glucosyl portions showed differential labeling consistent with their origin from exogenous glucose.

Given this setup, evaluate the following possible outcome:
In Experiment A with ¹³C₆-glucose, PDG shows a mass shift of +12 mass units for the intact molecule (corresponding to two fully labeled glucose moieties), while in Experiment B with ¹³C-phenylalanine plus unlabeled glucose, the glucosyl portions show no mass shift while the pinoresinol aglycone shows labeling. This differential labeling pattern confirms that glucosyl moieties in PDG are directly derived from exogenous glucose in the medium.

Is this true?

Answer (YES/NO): NO